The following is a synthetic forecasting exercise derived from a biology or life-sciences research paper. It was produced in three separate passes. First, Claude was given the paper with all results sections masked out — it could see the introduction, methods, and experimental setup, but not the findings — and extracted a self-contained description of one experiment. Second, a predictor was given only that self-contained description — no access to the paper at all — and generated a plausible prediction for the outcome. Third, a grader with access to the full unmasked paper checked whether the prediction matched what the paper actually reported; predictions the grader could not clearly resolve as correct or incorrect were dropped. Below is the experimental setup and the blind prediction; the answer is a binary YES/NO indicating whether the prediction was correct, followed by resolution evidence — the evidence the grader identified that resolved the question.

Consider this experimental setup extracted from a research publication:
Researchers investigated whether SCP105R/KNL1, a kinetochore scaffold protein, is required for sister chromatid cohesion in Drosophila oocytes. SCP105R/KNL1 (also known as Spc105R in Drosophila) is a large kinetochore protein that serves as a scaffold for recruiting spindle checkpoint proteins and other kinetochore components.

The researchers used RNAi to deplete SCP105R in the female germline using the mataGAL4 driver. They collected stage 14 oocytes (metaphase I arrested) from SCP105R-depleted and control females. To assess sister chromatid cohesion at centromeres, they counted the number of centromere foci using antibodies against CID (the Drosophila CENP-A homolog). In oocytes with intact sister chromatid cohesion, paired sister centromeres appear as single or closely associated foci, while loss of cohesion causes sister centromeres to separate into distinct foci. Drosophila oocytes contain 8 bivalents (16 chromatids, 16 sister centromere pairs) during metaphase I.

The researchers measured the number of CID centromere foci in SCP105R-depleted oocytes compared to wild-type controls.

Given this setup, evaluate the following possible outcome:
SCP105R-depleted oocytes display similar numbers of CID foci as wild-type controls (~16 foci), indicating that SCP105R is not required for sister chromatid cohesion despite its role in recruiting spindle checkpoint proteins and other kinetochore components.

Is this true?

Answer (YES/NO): NO